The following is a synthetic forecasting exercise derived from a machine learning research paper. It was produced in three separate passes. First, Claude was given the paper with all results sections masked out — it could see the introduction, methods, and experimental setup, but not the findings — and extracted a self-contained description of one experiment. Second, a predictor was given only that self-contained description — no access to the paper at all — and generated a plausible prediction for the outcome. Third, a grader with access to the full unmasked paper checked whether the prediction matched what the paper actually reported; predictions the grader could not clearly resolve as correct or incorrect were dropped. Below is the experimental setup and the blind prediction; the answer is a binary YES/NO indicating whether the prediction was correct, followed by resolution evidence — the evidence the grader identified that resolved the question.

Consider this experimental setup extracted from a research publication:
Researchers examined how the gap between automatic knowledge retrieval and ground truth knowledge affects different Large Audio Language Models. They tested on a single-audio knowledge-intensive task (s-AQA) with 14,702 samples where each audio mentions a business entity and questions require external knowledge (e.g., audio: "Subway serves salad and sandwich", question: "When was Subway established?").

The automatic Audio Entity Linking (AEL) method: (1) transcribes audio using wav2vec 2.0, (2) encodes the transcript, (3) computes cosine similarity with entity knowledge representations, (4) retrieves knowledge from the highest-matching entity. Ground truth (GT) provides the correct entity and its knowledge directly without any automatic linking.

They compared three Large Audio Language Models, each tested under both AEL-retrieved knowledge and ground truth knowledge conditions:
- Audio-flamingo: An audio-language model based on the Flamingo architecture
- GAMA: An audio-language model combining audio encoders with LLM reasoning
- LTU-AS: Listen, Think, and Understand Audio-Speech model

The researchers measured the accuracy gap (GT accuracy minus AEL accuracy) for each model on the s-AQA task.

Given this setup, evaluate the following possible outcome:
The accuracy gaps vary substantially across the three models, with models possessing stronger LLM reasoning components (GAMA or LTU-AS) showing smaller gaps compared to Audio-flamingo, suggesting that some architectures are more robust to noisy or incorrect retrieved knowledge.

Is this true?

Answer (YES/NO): NO